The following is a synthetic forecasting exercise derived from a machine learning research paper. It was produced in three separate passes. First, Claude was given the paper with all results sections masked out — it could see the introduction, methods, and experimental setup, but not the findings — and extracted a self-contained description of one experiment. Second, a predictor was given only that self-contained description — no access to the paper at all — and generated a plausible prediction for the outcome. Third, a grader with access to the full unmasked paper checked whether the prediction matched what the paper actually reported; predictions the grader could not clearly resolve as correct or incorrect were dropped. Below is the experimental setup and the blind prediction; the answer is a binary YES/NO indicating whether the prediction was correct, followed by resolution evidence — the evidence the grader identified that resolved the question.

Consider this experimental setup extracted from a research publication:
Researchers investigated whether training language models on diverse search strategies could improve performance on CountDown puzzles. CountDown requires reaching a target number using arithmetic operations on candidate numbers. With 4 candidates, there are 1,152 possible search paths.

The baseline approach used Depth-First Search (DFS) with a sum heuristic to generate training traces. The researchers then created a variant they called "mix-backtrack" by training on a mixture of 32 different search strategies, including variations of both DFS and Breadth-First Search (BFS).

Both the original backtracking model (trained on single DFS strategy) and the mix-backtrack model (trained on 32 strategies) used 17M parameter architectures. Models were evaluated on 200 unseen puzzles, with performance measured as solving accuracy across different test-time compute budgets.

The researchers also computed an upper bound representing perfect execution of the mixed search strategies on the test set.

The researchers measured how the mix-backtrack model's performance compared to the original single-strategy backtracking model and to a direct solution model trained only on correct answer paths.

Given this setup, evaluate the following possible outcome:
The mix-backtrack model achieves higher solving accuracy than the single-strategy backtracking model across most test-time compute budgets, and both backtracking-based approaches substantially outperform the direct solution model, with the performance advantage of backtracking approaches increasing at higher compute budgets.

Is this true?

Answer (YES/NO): NO